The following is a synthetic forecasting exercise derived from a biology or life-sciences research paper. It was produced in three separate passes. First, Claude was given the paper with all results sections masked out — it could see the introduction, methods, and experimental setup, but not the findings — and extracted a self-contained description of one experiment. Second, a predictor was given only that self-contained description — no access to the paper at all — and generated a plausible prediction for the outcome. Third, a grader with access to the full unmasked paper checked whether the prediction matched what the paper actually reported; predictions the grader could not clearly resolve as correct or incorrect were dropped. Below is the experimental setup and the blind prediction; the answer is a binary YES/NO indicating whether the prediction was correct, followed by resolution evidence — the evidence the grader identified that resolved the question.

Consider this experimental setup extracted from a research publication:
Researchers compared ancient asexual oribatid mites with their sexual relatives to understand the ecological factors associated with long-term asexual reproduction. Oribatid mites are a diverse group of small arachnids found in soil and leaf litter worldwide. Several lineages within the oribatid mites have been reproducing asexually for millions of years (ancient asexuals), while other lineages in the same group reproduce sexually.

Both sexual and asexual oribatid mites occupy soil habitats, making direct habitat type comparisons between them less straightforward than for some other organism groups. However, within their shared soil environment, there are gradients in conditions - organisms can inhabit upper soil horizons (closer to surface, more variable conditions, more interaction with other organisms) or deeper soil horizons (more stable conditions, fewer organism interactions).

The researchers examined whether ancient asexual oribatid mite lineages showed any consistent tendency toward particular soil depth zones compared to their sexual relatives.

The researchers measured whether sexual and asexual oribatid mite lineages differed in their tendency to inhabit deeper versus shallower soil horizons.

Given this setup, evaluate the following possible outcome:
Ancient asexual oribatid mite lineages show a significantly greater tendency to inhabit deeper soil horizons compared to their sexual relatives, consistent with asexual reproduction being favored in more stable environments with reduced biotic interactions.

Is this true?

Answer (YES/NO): NO